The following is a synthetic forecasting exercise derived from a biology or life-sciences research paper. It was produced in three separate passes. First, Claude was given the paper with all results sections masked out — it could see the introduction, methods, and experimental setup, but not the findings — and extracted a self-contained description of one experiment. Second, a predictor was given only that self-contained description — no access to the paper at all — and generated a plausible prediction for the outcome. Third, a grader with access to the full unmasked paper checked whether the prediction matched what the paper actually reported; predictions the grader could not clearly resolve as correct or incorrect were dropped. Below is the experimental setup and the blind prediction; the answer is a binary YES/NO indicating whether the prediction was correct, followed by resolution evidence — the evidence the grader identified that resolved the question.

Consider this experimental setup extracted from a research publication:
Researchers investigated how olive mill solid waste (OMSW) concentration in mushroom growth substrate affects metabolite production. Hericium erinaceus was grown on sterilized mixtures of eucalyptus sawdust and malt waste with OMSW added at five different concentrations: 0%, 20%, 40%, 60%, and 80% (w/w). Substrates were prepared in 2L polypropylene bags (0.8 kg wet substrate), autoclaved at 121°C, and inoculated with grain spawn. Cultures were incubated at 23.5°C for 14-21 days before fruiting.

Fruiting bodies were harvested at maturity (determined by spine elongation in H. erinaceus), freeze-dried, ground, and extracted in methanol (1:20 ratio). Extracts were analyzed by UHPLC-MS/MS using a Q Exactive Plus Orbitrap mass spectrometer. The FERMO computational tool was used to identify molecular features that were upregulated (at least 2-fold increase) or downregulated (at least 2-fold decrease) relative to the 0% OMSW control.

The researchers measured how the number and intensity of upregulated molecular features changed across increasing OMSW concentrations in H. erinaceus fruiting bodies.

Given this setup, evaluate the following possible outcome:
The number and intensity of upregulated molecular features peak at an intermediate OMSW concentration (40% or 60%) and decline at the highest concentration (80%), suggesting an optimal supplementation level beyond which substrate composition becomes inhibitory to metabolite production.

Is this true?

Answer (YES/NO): NO